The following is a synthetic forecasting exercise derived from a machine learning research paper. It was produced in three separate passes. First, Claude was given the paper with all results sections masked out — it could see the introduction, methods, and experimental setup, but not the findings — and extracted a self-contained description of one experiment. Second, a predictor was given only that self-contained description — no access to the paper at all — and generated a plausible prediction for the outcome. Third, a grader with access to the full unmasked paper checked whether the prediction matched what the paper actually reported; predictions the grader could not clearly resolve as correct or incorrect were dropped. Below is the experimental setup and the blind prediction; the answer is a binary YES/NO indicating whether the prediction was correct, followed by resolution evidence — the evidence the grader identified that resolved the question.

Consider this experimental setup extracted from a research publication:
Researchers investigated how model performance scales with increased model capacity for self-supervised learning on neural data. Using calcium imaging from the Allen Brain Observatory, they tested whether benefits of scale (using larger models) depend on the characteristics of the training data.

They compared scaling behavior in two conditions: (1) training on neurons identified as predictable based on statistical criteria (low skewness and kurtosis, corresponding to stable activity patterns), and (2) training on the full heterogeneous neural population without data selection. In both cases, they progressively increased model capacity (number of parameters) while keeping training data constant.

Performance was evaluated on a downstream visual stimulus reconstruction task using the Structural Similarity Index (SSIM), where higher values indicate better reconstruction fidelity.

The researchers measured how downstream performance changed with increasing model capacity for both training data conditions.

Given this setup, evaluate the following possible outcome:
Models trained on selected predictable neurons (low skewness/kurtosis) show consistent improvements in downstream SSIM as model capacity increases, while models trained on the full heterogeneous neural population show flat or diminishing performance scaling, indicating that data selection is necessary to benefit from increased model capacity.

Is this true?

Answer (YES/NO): YES